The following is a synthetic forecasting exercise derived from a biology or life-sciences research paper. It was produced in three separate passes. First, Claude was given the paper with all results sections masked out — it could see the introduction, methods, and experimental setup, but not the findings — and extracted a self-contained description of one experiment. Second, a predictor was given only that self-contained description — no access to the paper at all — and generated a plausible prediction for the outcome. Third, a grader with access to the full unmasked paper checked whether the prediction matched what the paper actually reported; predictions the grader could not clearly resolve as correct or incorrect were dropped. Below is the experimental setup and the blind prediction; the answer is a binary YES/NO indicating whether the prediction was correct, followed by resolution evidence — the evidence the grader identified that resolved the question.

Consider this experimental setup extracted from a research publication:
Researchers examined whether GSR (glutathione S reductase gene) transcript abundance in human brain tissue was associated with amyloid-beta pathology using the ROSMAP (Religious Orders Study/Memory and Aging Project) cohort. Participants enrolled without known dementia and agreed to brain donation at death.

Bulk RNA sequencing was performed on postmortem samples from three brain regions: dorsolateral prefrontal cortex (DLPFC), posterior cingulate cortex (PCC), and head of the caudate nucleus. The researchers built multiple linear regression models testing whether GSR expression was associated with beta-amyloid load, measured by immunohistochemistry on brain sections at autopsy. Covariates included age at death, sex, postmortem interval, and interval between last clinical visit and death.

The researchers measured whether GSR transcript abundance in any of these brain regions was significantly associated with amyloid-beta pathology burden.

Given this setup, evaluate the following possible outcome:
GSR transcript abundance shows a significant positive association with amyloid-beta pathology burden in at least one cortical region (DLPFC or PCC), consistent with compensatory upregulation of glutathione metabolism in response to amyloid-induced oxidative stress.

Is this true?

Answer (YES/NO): NO